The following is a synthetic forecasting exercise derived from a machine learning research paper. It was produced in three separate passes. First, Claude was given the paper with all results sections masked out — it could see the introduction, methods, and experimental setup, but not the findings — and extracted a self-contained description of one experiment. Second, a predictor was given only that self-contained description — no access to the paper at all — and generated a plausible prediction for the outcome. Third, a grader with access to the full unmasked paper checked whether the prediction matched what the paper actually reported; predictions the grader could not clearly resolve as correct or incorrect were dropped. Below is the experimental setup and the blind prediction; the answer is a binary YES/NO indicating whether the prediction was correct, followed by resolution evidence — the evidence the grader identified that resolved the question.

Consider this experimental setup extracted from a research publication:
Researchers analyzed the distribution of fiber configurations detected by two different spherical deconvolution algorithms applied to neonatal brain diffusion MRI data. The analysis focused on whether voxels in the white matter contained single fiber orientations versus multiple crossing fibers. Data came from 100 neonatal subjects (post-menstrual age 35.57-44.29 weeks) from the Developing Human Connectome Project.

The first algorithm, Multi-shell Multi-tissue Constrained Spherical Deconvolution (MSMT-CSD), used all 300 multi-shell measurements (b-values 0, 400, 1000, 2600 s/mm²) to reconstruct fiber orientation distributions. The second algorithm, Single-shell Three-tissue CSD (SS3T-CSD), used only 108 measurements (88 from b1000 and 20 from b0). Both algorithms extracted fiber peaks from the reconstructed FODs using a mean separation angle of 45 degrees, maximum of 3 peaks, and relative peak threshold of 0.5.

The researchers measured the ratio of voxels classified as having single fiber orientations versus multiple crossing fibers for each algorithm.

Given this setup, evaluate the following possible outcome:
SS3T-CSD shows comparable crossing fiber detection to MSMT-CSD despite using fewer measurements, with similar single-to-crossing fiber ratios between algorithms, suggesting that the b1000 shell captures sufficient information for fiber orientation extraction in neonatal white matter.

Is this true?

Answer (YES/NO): NO